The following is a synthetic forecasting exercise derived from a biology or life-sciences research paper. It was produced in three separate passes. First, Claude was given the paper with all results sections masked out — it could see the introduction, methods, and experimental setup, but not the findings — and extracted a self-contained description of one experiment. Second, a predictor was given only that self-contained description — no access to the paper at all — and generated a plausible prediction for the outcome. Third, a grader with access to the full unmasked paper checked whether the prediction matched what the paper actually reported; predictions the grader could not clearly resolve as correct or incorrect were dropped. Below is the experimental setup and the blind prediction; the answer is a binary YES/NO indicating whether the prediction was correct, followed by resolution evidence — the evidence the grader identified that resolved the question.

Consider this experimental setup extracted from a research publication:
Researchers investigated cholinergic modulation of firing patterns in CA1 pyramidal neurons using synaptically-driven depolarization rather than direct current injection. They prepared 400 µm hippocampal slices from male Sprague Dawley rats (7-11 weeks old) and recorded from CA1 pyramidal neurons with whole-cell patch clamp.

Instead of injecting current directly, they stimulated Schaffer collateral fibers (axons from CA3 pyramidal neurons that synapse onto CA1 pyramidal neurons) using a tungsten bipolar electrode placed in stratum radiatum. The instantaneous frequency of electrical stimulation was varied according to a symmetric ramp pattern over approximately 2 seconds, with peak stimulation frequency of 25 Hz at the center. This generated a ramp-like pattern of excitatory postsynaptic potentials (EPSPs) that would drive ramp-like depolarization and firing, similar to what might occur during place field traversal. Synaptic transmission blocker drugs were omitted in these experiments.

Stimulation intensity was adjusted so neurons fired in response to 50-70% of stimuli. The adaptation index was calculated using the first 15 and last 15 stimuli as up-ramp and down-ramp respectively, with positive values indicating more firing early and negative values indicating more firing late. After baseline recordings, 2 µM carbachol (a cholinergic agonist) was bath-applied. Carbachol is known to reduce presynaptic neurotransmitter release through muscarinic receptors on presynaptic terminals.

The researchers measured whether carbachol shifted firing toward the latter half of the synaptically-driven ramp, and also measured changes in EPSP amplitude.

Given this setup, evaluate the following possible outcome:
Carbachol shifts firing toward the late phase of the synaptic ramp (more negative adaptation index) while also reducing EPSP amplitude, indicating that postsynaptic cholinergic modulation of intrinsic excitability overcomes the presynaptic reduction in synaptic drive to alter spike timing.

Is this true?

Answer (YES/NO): YES